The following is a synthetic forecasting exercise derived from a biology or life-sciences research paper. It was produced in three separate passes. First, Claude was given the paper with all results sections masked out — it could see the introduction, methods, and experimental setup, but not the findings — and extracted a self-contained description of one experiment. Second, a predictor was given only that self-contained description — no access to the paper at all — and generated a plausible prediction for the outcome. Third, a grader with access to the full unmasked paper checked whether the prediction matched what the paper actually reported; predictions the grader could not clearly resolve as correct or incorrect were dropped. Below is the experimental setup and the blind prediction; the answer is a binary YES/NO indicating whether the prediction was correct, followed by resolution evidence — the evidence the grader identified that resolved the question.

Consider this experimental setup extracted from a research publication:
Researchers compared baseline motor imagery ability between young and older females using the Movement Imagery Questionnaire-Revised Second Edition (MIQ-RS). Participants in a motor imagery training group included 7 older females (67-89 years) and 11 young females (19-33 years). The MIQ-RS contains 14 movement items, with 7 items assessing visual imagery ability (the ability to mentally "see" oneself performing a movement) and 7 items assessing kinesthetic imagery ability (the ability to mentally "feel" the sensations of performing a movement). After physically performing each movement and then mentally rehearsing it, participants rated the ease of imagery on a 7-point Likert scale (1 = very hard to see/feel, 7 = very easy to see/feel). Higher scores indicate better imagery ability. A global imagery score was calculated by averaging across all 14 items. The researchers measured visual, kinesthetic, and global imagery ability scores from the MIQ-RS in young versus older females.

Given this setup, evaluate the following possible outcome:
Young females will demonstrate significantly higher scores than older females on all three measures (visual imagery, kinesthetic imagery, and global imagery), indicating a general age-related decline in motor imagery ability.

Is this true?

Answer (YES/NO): NO